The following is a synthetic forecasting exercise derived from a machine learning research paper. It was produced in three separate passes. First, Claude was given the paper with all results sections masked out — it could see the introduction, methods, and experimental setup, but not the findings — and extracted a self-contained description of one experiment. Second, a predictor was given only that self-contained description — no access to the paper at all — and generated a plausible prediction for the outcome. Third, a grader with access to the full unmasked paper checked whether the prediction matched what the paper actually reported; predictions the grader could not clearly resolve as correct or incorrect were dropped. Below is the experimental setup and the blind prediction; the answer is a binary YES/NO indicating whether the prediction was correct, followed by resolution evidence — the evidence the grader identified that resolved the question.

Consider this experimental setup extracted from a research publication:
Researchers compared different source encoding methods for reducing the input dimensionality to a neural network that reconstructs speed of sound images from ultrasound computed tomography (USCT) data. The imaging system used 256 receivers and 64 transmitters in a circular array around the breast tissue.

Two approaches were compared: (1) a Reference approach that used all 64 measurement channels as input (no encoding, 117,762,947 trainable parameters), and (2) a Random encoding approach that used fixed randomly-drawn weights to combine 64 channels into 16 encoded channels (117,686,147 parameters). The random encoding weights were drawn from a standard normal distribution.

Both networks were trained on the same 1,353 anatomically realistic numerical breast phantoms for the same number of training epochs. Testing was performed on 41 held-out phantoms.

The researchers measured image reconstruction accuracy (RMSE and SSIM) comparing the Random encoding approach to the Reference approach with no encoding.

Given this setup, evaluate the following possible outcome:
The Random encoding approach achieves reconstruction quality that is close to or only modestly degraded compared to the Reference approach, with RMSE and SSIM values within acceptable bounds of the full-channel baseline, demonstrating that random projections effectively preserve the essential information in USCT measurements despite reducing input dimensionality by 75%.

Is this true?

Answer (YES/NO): NO